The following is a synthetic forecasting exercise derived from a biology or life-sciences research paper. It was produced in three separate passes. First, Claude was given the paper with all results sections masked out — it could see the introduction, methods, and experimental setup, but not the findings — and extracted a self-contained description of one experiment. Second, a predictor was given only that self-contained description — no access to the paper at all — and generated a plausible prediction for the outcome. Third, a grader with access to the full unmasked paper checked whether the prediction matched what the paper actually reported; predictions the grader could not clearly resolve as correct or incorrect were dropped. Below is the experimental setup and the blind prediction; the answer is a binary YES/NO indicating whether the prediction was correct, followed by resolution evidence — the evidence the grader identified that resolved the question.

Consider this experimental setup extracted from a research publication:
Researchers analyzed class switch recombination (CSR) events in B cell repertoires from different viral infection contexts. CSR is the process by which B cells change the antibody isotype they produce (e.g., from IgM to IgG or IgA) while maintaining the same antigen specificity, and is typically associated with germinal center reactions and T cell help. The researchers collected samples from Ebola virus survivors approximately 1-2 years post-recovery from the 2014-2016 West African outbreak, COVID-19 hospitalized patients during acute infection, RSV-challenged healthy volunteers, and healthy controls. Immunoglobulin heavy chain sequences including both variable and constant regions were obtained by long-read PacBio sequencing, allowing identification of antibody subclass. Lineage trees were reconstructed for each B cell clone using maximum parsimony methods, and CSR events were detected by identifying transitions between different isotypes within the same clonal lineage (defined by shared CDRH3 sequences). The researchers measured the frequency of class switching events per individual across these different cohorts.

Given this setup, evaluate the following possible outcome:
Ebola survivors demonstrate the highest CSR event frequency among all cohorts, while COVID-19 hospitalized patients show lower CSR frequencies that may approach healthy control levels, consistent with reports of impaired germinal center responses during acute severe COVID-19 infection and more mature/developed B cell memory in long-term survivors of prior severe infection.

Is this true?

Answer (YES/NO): NO